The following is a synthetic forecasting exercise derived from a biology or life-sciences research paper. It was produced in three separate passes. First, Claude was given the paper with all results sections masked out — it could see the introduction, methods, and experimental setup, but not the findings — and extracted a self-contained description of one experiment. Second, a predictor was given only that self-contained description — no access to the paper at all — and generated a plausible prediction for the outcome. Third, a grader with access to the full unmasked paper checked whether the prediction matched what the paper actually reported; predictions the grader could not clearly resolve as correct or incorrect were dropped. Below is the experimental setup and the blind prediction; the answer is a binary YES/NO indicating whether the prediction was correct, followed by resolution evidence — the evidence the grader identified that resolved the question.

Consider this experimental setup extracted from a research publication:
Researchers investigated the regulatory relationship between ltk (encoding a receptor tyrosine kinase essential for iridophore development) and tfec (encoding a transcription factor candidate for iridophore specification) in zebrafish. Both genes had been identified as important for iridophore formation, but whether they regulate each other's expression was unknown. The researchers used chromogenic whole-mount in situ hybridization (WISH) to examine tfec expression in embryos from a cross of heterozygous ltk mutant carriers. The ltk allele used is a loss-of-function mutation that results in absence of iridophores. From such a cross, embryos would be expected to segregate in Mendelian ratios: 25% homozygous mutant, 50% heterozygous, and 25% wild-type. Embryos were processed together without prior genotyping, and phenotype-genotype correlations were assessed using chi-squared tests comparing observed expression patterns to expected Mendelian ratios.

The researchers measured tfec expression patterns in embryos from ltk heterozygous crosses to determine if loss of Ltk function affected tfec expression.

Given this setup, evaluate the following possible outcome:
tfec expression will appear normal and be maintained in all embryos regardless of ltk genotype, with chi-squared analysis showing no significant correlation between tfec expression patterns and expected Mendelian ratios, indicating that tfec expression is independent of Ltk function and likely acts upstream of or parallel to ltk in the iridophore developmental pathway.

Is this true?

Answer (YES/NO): NO